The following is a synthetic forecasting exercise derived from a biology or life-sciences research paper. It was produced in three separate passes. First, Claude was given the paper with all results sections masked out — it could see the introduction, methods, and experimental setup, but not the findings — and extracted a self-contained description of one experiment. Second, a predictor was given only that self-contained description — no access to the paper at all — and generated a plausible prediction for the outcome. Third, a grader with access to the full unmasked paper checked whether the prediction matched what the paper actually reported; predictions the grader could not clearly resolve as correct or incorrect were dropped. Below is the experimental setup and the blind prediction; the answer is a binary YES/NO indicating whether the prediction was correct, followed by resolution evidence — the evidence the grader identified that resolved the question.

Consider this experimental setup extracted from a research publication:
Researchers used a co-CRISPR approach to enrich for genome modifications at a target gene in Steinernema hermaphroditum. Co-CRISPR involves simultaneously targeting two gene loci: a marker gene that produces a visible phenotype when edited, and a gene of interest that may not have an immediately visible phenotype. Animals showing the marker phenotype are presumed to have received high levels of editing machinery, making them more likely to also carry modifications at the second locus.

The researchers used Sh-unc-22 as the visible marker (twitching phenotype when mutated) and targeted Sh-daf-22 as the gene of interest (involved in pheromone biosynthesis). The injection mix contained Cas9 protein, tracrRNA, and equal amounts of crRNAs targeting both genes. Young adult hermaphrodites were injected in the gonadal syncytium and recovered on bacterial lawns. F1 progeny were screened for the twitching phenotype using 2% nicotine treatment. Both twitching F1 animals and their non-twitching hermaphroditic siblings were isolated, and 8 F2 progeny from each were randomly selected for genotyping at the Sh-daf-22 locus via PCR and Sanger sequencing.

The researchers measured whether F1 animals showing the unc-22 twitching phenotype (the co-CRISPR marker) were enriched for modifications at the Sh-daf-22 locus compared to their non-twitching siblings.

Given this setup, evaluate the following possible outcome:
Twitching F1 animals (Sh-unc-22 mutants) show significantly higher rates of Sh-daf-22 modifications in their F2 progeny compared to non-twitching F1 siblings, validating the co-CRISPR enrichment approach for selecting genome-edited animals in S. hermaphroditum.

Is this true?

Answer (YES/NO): NO